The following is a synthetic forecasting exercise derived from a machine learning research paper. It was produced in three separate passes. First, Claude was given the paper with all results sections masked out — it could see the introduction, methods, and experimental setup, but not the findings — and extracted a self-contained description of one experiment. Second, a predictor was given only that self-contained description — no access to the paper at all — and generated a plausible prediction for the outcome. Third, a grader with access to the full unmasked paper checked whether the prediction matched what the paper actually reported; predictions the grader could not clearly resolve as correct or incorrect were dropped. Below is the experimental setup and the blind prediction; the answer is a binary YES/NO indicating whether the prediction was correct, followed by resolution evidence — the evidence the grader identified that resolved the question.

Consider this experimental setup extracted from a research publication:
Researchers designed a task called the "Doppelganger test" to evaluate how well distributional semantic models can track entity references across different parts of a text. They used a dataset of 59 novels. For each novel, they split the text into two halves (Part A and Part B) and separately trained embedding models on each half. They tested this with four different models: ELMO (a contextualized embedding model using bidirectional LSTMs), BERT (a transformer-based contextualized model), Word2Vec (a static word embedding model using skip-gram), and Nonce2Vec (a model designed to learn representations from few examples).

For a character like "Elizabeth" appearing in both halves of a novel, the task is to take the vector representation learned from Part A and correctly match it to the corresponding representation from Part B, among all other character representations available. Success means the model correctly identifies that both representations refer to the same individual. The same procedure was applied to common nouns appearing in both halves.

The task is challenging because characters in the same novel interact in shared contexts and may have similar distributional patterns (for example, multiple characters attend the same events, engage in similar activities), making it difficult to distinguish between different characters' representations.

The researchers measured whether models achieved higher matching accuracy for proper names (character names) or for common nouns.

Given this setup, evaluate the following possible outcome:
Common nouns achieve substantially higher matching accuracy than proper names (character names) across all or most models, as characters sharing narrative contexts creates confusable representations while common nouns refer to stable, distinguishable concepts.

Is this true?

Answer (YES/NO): YES